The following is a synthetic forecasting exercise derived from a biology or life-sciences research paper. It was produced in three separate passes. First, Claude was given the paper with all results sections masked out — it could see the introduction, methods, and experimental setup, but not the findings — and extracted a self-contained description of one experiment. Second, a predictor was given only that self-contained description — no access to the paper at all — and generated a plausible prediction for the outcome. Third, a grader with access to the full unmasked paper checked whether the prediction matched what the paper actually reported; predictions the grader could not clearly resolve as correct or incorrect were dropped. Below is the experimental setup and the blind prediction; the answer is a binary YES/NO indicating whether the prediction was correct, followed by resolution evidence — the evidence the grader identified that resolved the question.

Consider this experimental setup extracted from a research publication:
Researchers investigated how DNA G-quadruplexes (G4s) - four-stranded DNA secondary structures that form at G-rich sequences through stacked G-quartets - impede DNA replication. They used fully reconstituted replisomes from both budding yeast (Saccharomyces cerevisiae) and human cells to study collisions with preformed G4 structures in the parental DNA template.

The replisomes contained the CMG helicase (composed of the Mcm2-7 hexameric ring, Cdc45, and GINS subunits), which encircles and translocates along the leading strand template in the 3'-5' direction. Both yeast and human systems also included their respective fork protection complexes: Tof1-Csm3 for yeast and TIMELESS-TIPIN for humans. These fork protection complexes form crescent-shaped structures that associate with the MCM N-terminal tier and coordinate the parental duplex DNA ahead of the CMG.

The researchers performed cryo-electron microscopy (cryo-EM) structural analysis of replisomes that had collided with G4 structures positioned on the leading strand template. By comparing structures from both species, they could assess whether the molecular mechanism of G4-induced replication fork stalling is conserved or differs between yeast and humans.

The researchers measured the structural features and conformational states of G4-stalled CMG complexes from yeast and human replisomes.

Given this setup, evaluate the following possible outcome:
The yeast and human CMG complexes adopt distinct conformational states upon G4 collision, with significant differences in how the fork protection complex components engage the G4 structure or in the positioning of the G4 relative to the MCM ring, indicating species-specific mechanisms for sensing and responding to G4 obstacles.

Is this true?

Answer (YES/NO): NO